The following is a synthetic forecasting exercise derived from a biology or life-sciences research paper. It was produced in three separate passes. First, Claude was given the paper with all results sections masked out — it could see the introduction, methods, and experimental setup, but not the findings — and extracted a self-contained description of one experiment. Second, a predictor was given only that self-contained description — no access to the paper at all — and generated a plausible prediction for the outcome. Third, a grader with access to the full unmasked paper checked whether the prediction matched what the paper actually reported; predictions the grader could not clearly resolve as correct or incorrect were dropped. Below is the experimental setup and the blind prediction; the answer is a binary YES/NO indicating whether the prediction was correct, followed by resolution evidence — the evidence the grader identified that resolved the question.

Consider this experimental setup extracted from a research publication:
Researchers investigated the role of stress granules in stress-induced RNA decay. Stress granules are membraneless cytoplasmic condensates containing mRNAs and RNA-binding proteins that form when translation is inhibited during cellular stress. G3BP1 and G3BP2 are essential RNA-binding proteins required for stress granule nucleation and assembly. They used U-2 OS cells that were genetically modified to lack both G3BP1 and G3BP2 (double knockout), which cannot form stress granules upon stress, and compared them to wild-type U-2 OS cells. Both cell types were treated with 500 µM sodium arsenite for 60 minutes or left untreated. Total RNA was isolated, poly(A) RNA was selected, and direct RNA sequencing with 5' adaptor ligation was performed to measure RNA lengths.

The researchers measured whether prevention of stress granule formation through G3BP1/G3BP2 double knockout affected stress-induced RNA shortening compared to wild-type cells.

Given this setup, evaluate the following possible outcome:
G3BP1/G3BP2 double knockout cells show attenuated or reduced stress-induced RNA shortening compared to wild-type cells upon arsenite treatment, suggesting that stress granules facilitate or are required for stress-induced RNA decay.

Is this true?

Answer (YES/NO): YES